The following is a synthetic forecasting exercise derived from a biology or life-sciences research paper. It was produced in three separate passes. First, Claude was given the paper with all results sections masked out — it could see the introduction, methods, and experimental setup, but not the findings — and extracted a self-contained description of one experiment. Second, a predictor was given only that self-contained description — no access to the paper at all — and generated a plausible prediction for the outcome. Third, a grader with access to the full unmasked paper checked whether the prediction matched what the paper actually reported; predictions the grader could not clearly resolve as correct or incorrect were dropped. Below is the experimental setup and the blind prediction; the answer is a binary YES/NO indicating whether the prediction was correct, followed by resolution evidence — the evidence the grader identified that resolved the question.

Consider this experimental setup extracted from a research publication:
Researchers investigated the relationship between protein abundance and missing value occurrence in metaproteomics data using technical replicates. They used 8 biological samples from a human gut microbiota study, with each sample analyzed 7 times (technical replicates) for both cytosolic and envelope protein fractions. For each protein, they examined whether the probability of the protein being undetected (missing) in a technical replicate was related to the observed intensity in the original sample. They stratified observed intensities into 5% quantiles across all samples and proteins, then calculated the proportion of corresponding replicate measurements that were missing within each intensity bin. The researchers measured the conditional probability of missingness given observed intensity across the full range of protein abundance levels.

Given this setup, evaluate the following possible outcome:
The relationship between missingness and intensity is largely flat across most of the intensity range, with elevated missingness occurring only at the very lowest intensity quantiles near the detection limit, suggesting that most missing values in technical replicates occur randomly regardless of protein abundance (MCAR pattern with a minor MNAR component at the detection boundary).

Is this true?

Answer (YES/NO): NO